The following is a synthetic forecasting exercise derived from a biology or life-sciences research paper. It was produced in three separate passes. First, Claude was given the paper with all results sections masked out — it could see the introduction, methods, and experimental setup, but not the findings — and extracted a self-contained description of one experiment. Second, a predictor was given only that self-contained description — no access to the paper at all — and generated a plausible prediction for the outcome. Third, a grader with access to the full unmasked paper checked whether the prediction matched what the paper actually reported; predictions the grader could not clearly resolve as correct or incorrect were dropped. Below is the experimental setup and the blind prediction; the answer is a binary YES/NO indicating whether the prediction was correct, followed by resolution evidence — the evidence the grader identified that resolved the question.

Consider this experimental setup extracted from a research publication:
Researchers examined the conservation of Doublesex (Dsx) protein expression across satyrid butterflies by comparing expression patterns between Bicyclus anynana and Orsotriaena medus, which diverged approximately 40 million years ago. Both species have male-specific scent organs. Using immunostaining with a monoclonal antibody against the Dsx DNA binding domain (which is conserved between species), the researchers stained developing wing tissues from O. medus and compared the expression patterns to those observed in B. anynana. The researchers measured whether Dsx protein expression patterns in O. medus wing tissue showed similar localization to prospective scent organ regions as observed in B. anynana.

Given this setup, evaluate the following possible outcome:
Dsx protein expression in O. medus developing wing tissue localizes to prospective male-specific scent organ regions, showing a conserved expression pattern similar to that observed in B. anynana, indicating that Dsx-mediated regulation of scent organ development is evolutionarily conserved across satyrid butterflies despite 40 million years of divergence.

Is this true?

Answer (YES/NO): YES